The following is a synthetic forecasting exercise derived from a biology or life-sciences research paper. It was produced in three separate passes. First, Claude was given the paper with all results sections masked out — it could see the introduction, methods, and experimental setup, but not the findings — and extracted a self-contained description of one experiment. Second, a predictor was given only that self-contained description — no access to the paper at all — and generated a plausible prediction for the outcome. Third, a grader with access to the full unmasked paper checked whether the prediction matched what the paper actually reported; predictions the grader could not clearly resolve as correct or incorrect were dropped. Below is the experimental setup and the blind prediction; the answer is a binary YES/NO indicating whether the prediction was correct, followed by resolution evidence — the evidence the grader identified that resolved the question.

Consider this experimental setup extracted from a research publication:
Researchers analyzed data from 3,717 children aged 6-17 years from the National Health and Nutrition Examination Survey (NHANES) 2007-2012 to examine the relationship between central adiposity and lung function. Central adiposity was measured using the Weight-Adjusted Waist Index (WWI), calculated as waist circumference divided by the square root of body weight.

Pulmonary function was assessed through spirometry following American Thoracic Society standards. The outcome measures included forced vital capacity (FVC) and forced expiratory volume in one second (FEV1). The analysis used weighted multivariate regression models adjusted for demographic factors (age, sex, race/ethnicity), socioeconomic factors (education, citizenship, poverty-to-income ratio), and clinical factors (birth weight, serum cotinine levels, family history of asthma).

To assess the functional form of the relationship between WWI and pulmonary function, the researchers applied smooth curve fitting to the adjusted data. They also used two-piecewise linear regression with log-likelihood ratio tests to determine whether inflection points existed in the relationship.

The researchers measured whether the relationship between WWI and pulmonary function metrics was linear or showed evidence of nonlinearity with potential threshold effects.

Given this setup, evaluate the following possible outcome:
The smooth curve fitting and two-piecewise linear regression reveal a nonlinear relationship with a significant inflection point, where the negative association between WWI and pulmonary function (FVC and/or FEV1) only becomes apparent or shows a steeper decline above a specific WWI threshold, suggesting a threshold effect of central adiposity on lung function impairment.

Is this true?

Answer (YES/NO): NO